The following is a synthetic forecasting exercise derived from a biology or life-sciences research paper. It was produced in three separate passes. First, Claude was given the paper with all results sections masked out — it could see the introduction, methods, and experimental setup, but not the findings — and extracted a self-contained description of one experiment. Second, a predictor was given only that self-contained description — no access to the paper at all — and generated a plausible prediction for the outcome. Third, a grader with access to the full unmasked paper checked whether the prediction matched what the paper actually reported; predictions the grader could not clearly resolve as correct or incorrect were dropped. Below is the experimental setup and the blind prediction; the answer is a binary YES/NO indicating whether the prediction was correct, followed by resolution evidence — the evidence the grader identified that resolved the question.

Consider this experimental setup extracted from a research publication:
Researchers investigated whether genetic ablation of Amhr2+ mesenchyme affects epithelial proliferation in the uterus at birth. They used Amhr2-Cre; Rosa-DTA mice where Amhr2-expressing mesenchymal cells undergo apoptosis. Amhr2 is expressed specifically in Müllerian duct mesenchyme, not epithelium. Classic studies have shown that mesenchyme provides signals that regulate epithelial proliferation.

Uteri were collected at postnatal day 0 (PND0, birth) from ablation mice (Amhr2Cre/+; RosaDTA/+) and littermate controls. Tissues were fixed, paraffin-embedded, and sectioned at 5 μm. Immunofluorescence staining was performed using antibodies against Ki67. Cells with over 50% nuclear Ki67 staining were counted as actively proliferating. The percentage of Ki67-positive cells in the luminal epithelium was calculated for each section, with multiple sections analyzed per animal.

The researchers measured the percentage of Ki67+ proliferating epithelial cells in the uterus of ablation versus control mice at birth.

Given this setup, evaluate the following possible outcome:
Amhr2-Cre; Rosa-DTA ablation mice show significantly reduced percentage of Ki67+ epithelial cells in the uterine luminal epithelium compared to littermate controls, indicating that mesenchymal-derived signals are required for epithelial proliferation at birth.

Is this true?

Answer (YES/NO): YES